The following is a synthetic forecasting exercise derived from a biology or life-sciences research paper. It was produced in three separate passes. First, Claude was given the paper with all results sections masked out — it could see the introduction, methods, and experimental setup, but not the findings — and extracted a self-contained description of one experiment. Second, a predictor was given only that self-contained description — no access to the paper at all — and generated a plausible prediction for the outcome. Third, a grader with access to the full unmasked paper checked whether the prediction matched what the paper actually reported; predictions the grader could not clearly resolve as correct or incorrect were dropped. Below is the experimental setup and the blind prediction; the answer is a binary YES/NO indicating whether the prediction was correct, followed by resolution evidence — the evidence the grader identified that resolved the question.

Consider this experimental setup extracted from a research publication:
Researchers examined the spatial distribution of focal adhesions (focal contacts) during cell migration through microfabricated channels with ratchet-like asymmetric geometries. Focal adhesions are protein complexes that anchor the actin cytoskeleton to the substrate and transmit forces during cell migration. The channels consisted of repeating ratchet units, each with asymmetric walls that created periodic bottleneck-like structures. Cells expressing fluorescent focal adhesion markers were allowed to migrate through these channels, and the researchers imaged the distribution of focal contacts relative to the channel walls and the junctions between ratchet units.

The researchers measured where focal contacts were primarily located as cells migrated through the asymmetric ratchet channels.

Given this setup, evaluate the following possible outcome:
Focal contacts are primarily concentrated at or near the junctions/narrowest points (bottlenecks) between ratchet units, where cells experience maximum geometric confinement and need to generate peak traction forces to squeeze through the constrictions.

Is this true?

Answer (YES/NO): YES